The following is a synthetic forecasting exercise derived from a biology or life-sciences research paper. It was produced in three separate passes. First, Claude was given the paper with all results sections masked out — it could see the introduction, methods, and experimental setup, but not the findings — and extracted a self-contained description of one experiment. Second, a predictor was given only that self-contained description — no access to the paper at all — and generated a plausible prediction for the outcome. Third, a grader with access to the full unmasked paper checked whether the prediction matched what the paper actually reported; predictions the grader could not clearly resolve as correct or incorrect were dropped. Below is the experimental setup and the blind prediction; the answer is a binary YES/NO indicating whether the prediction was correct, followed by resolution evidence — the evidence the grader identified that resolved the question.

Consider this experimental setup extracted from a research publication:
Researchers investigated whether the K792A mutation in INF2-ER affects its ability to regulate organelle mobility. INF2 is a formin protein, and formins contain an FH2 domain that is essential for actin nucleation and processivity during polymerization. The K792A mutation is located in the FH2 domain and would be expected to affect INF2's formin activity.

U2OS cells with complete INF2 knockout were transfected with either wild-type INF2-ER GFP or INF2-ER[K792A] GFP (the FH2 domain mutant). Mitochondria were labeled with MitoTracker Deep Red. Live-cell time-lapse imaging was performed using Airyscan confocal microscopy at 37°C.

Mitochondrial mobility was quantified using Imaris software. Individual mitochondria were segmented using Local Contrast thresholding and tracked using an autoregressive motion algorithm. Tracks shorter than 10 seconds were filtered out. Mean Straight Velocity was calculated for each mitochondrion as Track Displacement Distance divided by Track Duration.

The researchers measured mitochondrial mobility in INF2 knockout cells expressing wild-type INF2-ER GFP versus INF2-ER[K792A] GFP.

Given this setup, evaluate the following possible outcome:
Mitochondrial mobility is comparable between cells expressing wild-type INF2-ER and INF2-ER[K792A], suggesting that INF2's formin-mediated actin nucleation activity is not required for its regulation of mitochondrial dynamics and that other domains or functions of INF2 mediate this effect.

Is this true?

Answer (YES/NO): NO